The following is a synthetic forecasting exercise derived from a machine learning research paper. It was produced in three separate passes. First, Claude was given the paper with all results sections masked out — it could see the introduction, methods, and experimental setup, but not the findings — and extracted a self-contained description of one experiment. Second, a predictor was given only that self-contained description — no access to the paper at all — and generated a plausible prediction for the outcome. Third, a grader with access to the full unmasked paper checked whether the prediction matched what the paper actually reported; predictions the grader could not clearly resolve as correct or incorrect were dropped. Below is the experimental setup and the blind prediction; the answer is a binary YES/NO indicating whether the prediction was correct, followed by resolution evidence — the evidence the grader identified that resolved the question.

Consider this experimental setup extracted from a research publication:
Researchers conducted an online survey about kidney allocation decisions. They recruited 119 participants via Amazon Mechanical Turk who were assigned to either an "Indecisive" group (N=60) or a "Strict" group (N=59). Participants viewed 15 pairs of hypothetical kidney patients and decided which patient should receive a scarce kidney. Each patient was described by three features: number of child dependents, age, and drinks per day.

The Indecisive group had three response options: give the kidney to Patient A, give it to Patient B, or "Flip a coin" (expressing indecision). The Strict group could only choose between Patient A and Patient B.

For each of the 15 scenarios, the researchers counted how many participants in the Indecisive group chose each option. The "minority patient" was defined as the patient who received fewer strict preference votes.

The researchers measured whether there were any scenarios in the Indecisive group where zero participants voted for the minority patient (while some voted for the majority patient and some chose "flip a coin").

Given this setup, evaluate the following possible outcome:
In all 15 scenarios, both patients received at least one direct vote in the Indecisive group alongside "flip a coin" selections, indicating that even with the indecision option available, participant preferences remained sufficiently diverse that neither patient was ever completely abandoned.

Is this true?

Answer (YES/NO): NO